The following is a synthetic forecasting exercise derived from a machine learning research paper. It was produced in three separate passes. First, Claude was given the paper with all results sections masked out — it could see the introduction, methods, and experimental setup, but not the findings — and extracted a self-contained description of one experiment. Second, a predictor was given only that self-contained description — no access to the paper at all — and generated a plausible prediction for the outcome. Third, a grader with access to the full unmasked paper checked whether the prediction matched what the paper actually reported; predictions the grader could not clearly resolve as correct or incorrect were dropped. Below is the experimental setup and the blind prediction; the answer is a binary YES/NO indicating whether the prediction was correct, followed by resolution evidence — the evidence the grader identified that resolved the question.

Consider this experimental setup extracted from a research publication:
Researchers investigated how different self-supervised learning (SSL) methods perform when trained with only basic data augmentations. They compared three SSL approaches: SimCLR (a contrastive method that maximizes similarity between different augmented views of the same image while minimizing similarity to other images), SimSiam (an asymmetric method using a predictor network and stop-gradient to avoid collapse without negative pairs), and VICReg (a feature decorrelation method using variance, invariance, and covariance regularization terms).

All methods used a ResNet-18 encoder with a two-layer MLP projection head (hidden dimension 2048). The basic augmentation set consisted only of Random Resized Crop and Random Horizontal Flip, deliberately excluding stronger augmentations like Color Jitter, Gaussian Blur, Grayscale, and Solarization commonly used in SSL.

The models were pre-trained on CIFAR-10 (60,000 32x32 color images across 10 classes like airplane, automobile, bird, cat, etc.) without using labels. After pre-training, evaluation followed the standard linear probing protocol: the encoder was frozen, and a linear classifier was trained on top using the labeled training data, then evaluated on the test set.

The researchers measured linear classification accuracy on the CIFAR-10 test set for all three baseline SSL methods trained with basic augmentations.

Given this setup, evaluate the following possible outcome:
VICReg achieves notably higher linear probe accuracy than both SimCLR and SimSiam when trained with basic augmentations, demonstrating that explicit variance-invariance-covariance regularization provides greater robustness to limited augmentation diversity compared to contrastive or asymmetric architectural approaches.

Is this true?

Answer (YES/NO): NO